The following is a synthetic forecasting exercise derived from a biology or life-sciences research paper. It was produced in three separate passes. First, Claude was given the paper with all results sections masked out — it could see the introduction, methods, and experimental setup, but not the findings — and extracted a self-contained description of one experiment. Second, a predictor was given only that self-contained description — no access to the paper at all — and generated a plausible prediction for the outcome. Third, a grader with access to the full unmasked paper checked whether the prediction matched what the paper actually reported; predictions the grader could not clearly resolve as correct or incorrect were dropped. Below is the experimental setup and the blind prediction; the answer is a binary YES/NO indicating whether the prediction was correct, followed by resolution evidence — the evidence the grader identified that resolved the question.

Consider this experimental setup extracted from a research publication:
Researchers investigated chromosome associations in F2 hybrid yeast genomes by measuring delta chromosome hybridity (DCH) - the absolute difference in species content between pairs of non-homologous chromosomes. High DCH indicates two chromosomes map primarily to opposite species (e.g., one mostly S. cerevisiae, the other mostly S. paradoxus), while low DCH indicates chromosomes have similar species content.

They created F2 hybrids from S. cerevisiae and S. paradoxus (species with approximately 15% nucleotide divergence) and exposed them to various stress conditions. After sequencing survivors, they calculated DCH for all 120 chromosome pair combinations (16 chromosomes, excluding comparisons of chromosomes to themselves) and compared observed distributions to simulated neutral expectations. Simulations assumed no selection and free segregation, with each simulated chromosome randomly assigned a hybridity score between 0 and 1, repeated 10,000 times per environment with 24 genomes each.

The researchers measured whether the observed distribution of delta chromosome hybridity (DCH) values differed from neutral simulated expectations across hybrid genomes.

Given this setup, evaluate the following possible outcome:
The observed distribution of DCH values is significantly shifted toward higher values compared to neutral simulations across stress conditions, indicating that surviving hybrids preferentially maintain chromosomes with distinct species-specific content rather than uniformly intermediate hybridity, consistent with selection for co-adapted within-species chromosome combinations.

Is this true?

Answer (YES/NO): NO